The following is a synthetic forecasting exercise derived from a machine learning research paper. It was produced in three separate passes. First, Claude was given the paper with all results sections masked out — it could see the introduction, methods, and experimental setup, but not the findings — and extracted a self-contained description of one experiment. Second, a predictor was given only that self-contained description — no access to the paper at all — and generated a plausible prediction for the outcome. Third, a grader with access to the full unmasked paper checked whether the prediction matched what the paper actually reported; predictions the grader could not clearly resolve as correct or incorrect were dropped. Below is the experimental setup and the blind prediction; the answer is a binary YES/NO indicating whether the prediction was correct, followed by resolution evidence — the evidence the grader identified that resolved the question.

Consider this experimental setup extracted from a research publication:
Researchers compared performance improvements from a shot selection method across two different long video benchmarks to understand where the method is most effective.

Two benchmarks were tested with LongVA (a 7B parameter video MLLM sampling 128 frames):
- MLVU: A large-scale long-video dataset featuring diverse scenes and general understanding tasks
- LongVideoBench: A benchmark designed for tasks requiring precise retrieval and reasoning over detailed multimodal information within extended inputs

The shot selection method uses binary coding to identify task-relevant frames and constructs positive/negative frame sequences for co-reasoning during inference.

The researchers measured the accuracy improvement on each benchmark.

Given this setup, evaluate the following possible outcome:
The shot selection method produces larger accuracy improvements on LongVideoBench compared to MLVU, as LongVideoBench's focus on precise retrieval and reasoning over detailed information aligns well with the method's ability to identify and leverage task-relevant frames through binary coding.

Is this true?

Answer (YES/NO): YES